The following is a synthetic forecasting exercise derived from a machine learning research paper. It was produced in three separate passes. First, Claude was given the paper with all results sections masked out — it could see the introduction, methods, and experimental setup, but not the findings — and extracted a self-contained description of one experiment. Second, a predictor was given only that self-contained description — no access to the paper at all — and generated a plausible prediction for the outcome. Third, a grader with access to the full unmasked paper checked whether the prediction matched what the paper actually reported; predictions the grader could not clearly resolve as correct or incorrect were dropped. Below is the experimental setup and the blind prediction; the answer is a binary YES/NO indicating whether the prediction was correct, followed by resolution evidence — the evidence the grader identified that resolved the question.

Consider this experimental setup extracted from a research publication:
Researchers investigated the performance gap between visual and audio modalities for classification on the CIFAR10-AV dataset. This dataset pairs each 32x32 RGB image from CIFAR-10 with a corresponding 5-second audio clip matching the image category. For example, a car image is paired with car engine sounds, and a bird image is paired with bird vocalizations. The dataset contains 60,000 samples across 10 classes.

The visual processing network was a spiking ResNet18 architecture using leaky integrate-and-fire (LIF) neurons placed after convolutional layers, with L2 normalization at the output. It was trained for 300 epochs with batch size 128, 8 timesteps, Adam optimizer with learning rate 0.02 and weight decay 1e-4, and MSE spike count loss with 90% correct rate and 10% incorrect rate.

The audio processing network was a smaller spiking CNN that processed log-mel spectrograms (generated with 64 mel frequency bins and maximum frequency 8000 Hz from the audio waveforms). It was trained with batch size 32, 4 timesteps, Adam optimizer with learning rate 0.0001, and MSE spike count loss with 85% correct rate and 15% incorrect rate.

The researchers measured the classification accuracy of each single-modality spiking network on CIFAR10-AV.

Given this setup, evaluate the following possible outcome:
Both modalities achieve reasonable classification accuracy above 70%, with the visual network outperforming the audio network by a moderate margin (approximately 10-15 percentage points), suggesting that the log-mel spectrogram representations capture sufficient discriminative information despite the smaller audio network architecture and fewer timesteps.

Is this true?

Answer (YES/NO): NO